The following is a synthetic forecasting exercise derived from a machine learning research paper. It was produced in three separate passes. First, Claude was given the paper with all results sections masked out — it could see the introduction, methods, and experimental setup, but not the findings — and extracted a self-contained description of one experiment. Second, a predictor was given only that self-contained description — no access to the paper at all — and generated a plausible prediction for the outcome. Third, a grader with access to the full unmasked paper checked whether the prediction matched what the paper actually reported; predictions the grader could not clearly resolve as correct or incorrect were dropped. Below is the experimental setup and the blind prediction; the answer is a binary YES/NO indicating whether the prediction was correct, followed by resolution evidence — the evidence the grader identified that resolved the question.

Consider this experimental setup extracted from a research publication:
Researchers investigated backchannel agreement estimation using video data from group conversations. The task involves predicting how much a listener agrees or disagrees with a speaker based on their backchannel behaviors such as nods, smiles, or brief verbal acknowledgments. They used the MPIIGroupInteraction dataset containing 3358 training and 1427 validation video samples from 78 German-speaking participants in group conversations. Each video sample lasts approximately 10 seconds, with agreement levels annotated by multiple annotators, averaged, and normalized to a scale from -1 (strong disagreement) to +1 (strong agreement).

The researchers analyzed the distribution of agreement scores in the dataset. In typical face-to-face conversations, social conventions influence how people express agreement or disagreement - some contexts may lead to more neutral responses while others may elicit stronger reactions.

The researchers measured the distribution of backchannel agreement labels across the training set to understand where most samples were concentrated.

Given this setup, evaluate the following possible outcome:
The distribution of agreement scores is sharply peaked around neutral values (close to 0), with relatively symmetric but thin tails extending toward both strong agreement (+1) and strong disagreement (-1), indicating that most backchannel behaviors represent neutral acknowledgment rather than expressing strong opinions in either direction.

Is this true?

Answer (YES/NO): NO